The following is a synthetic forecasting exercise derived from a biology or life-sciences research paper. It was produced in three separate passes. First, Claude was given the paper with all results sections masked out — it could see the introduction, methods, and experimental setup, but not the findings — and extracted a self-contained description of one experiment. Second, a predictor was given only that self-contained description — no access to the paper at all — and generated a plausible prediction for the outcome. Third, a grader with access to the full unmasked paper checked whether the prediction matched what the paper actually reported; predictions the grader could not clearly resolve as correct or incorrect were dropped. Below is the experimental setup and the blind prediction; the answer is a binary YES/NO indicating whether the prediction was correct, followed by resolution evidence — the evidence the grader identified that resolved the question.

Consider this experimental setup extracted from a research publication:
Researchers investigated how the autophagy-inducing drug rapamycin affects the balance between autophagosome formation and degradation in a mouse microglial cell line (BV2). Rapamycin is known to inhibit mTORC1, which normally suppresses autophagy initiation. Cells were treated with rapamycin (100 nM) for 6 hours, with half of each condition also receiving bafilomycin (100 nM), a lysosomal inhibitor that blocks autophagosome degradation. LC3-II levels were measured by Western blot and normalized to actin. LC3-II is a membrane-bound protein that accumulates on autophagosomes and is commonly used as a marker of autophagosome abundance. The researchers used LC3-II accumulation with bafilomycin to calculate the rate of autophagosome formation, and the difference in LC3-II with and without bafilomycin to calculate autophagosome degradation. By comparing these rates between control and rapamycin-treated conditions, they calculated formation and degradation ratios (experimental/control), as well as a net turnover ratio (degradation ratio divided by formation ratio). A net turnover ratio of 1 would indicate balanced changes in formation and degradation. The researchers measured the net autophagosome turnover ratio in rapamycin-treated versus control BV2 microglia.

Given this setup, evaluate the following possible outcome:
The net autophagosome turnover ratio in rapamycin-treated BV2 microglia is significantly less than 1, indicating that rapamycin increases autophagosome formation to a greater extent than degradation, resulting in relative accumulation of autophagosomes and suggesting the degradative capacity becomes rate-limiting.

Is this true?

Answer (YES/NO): NO